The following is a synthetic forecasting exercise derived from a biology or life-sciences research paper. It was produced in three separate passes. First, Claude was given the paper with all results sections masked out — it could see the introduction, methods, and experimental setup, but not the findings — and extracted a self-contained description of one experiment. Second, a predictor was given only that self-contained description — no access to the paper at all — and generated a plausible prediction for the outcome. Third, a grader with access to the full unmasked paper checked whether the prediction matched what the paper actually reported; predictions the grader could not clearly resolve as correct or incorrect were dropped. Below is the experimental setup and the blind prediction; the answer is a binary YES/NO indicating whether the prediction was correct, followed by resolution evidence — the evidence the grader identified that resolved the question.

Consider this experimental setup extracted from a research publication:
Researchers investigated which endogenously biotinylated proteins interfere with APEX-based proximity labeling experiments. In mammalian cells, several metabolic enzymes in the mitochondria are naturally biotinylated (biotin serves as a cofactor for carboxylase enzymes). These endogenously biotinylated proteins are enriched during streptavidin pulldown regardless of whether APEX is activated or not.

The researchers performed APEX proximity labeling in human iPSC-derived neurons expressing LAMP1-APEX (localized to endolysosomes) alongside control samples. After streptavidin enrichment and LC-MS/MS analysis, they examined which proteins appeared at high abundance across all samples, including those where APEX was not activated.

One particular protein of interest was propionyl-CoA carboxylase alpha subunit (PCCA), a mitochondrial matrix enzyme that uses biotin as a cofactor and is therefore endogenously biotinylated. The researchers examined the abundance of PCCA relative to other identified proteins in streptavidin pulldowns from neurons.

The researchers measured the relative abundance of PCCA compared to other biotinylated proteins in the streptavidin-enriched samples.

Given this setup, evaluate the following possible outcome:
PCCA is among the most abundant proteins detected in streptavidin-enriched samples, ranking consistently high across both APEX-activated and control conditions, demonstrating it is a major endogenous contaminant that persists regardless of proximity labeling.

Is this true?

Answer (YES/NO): YES